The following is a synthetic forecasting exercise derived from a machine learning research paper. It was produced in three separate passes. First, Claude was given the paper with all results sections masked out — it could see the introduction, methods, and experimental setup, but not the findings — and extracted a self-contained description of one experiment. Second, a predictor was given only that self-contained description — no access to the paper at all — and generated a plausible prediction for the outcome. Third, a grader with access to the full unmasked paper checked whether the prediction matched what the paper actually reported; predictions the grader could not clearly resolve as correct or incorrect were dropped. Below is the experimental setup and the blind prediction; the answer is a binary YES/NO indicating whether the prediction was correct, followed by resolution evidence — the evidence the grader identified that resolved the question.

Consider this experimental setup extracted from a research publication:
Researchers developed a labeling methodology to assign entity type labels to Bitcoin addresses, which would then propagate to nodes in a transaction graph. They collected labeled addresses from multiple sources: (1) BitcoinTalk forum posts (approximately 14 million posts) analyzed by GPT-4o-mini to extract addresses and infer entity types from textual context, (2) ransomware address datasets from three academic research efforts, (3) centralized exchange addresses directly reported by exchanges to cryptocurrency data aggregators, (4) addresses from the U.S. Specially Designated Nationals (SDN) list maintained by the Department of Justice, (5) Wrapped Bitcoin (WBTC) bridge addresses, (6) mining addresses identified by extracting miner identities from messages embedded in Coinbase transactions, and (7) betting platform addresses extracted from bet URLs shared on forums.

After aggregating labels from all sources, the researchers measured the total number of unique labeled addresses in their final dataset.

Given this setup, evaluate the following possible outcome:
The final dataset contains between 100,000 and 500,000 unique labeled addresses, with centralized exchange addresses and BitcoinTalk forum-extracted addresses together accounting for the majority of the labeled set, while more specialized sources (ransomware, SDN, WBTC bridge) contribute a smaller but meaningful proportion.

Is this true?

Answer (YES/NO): NO